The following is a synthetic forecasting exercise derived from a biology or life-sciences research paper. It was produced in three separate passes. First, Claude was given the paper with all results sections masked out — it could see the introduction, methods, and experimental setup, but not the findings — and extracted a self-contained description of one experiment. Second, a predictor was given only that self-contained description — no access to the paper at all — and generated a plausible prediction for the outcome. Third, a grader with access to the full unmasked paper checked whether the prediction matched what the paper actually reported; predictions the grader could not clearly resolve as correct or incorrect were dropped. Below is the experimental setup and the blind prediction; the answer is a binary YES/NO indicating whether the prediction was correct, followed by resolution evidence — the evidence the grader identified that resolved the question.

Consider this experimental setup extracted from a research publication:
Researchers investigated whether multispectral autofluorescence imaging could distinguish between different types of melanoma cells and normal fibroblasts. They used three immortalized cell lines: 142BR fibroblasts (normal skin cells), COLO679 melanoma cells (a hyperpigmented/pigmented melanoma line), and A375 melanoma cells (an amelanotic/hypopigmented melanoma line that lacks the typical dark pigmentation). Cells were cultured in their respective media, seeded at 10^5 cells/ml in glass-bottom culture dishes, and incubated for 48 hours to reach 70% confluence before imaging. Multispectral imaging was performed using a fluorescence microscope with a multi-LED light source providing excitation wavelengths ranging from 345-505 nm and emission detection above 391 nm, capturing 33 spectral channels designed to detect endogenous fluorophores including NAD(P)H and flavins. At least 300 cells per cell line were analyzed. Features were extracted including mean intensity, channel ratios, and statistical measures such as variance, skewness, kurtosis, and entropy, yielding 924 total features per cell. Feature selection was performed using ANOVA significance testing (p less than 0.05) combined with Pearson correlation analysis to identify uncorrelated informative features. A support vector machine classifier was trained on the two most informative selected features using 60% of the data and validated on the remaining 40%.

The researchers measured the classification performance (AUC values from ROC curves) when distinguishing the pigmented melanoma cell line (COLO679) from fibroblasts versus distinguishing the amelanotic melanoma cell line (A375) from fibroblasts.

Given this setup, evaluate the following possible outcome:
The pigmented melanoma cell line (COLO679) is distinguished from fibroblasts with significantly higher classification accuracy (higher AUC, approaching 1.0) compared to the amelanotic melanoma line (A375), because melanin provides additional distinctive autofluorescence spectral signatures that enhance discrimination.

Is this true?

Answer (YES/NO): NO